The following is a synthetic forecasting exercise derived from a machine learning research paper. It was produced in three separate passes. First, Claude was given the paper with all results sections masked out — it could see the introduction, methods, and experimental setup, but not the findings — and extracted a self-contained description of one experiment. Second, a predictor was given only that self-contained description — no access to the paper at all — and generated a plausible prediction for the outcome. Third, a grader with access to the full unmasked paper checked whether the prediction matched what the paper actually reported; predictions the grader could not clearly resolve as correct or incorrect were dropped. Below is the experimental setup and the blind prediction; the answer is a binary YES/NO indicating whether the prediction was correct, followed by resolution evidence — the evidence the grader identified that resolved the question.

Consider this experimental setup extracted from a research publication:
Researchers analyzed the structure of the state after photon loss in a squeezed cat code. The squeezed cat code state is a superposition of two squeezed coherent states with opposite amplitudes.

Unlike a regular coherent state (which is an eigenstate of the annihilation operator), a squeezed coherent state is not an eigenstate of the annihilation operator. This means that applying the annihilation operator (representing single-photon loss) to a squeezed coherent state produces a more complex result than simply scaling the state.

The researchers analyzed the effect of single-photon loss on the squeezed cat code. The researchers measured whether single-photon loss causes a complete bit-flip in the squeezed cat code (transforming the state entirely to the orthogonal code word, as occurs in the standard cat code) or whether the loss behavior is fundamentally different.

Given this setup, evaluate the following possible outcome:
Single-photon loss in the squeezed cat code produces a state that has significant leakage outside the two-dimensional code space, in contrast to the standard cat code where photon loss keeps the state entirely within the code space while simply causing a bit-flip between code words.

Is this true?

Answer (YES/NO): YES